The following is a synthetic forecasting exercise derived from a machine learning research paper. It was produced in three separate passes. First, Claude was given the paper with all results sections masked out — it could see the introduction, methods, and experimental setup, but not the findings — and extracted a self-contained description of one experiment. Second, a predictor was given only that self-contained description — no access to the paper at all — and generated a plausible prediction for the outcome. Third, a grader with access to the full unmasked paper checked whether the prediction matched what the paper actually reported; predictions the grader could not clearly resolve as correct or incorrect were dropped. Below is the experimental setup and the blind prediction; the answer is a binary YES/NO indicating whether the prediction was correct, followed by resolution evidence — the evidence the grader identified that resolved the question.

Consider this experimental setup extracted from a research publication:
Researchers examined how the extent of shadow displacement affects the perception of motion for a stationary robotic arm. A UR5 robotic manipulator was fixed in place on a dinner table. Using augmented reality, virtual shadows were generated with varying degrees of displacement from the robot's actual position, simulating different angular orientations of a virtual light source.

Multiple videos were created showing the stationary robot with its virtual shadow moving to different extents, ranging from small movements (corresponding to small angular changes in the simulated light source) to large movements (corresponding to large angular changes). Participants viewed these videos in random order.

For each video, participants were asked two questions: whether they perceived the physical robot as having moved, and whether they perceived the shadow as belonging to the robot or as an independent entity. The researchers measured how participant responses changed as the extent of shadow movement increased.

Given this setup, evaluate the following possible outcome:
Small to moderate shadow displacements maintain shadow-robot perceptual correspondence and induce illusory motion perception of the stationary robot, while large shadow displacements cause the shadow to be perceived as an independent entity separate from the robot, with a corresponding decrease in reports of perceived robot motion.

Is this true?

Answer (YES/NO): YES